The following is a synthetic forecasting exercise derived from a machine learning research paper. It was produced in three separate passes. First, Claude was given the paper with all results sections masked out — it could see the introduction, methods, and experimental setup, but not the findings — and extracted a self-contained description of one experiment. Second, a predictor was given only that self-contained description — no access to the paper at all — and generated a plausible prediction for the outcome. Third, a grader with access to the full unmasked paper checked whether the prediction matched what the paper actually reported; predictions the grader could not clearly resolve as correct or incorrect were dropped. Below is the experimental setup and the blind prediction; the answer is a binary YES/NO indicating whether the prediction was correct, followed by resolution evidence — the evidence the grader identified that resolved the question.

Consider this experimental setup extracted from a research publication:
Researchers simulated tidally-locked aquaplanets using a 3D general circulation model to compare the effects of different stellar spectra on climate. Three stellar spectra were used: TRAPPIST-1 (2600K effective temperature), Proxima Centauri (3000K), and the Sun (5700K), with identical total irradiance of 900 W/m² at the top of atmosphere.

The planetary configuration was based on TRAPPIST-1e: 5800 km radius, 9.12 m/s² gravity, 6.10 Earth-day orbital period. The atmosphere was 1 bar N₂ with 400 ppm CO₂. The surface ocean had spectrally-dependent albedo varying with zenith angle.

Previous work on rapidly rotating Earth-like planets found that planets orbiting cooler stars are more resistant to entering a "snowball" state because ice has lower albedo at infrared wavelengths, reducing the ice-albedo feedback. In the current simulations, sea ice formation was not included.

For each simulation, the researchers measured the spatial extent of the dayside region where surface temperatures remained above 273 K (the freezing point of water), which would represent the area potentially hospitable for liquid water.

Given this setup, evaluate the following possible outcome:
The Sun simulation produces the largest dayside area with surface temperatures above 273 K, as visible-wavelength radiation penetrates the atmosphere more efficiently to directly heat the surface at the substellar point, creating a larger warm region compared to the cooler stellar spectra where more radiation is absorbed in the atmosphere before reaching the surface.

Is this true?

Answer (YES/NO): NO